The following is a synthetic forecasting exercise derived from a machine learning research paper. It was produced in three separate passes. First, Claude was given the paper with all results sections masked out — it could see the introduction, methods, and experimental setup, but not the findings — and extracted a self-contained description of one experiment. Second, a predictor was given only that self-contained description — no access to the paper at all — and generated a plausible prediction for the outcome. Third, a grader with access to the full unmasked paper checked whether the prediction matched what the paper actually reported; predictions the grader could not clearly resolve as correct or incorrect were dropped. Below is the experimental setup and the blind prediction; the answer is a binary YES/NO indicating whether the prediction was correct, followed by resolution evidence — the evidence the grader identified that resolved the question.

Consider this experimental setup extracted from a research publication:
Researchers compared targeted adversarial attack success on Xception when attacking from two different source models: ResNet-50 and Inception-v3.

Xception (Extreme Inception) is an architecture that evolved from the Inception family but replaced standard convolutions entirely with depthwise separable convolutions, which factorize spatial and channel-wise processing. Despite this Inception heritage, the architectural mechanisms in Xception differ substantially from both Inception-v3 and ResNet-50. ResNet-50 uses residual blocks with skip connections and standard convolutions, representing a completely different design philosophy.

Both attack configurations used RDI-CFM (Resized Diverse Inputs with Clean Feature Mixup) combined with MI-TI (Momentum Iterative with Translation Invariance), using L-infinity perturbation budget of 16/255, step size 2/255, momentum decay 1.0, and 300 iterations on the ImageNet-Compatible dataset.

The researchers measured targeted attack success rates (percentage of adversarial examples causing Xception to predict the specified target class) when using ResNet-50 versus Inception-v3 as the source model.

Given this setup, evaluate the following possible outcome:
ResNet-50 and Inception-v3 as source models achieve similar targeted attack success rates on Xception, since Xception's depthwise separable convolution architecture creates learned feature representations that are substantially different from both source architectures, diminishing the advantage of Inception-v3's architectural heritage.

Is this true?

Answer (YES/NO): NO